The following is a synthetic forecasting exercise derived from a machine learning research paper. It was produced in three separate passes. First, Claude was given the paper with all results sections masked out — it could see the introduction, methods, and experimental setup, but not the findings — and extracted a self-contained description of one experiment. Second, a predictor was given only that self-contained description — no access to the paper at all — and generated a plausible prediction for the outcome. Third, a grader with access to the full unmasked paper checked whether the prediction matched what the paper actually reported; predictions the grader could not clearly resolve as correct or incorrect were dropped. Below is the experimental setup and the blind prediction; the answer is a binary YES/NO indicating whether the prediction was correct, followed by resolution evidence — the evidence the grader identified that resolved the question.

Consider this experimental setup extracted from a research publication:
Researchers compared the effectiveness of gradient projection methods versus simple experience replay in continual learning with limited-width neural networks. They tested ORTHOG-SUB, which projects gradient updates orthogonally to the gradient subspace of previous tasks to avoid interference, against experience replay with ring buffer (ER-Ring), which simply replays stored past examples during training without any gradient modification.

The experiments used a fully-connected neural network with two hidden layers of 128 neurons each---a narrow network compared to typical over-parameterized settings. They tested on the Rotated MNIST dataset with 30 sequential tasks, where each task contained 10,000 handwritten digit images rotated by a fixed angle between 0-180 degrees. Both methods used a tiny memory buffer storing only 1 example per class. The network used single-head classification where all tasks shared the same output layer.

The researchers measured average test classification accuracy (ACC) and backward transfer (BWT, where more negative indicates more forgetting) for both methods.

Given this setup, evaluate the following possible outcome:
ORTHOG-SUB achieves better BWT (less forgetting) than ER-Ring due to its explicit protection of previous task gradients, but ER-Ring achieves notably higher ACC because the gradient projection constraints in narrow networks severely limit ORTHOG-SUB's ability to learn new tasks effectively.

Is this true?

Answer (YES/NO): YES